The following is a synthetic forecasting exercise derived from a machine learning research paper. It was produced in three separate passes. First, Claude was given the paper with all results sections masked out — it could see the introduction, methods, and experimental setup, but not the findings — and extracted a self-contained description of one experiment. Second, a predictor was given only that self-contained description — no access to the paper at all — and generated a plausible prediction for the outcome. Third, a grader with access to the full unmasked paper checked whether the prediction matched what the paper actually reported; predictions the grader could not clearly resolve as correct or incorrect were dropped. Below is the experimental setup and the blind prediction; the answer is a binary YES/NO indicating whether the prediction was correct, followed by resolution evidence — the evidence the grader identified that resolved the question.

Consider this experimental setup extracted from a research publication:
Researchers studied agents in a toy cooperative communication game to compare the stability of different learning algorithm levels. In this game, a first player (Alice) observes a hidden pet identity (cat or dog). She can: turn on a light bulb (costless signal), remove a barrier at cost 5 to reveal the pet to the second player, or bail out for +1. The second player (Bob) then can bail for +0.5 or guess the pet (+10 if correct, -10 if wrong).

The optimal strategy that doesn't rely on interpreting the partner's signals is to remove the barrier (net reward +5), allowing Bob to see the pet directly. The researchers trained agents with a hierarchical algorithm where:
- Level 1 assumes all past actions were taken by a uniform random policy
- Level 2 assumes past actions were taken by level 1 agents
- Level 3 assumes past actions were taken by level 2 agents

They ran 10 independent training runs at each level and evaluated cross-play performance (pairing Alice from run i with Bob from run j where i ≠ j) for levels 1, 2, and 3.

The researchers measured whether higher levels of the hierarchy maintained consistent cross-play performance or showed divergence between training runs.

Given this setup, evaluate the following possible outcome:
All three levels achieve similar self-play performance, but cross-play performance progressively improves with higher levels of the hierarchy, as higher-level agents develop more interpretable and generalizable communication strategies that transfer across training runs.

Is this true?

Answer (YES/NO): NO